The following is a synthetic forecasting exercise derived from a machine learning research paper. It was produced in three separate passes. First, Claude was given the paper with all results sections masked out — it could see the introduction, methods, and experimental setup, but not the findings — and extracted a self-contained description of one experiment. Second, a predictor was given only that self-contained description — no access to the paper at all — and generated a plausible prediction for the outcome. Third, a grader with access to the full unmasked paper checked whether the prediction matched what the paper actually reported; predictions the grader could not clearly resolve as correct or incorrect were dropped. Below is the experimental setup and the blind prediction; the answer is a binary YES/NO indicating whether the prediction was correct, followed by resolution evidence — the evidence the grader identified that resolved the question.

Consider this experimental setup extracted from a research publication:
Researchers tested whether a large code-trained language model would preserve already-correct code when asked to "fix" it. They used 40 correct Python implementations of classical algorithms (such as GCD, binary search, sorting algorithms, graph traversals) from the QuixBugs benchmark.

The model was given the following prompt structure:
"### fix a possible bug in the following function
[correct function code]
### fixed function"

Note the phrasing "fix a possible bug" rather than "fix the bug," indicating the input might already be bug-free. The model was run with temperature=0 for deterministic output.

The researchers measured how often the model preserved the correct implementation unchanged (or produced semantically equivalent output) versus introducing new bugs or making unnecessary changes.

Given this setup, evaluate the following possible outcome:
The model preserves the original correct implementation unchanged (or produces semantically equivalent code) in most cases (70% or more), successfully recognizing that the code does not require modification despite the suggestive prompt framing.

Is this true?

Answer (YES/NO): YES